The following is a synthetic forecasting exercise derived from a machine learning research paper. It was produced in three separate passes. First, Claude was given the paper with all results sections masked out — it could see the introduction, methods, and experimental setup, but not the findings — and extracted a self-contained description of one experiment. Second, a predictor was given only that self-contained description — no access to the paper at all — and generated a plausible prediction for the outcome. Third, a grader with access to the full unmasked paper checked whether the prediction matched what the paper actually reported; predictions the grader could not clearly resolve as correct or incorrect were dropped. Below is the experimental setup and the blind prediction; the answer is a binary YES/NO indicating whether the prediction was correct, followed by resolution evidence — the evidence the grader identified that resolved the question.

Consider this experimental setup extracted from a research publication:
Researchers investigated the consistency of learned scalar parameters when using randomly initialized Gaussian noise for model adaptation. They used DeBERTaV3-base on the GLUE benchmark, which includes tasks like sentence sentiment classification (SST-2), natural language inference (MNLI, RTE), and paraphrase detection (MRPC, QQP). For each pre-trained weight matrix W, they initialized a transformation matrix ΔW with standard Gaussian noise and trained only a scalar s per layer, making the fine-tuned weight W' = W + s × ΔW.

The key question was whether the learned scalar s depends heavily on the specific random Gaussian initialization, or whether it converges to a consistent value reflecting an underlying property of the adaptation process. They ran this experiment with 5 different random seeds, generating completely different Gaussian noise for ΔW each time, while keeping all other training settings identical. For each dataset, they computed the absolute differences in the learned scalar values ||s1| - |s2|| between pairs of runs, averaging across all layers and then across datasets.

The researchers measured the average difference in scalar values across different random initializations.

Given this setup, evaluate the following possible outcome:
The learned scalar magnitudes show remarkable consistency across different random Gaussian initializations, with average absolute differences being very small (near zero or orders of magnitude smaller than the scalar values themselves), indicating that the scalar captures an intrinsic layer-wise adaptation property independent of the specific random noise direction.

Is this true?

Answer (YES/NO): YES